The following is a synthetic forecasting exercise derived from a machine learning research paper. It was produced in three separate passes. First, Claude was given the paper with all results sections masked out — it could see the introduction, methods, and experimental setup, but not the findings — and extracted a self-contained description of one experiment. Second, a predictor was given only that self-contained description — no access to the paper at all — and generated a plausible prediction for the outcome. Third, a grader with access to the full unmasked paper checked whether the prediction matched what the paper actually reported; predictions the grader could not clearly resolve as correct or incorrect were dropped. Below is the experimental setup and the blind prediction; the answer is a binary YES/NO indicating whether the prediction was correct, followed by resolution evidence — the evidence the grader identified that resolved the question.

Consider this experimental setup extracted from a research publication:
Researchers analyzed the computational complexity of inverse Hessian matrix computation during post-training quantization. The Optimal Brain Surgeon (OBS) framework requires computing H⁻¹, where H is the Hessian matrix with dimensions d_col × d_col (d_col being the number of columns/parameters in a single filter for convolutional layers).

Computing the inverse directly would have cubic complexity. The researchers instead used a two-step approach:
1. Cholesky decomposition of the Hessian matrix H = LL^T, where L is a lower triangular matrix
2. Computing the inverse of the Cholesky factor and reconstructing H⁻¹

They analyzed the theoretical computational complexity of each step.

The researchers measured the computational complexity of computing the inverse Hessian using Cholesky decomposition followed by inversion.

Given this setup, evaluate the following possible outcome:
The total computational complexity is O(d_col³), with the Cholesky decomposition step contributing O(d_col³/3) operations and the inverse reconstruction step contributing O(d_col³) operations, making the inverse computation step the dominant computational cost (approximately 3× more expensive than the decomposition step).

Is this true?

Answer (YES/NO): NO